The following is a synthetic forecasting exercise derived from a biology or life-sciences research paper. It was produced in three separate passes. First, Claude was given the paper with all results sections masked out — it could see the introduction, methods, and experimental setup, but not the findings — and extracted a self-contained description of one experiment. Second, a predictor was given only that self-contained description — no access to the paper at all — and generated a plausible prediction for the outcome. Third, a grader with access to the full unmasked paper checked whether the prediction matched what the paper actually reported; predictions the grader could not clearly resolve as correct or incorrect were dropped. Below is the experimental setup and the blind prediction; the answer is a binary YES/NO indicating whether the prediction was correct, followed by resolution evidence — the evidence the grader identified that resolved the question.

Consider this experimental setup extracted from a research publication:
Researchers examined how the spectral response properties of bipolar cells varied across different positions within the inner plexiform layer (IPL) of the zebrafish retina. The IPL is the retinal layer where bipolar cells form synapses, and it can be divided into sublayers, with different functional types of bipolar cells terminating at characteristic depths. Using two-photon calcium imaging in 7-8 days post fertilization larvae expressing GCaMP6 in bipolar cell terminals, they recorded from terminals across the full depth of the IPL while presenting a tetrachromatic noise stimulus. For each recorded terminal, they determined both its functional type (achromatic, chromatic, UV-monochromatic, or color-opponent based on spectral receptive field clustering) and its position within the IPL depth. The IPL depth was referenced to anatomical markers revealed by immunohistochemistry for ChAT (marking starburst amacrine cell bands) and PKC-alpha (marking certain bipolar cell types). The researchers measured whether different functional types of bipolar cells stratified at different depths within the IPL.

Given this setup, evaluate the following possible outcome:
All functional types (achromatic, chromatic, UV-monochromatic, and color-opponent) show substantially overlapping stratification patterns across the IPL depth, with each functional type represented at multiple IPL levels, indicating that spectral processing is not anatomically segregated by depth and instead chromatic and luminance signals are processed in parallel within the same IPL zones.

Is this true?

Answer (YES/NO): NO